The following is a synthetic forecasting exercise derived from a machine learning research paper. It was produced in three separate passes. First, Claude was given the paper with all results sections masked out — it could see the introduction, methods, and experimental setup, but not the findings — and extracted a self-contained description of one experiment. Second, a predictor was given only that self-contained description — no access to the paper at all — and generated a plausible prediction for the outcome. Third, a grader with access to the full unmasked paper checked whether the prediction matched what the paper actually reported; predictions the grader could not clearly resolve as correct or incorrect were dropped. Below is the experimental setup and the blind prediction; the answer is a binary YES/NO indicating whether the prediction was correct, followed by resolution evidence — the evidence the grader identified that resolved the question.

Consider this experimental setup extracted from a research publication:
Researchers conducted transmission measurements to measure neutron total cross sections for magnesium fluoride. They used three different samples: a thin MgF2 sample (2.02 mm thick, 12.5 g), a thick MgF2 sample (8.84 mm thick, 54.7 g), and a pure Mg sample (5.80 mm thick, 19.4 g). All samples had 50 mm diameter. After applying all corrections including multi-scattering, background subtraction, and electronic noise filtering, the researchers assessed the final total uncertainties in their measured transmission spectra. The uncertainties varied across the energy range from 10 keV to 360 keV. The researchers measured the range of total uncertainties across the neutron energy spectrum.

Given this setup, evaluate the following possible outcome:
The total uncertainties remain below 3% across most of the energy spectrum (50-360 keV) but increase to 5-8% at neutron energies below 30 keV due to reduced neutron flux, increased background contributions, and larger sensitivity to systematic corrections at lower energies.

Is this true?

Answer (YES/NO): NO